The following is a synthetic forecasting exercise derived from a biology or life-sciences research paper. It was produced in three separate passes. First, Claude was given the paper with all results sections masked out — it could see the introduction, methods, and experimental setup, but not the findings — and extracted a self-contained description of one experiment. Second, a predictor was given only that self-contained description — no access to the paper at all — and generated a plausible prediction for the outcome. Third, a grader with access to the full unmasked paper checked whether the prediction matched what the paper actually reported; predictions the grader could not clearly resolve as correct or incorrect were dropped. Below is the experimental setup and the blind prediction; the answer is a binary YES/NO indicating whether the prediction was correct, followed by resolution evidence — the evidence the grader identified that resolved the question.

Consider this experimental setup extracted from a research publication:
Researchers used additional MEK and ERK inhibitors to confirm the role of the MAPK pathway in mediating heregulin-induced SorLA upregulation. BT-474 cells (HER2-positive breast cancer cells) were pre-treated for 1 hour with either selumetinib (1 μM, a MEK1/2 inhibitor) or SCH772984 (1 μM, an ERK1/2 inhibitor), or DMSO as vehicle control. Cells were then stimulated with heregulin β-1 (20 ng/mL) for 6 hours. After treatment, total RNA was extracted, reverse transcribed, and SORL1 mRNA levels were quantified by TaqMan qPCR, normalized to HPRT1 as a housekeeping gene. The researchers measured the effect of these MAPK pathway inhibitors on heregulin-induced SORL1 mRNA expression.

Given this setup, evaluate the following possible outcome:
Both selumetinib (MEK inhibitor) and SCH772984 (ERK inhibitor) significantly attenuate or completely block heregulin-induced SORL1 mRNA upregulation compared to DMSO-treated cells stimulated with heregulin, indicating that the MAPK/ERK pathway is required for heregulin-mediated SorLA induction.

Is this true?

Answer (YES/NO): YES